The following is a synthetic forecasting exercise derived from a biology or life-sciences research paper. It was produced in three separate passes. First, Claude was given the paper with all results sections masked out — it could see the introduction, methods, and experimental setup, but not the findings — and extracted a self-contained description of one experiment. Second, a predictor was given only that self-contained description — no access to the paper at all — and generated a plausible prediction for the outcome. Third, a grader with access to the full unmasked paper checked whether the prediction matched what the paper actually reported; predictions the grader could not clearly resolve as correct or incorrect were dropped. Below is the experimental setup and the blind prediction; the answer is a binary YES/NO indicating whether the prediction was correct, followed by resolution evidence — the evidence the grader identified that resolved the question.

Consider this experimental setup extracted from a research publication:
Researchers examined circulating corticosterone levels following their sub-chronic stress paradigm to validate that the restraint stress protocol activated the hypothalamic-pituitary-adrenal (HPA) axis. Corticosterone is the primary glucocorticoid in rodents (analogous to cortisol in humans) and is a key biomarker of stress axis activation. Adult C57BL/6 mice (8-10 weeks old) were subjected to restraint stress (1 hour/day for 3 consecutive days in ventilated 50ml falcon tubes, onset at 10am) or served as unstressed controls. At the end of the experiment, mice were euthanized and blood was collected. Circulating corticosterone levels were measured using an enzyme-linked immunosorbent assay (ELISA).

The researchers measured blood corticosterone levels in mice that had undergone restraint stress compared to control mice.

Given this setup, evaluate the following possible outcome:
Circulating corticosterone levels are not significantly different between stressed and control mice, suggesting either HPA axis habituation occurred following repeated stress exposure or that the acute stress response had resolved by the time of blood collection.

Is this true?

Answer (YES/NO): NO